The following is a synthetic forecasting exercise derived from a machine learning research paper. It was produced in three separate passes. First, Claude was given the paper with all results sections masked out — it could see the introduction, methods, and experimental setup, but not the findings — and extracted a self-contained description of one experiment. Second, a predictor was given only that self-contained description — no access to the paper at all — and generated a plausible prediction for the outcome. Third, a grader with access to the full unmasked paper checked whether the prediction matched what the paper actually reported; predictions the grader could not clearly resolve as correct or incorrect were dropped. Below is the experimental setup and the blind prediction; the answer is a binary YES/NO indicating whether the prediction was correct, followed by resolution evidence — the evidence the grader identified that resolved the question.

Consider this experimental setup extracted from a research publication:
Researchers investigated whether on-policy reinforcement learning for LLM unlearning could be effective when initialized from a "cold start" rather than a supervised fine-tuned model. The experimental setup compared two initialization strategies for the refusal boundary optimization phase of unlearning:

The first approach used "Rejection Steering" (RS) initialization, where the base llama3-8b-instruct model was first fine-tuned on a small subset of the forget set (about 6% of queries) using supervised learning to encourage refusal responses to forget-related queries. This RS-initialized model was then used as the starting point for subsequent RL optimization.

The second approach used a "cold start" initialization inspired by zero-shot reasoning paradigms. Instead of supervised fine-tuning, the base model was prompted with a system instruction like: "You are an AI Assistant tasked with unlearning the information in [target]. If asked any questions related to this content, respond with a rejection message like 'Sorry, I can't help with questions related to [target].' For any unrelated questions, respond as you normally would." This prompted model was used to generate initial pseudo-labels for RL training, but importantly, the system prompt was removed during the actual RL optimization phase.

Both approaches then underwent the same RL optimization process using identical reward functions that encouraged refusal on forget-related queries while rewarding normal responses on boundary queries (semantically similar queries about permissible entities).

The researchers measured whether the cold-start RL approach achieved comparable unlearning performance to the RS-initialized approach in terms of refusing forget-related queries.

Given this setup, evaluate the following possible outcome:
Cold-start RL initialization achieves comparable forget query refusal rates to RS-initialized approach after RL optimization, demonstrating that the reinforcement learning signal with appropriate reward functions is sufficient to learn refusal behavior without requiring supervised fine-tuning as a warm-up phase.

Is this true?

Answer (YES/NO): NO